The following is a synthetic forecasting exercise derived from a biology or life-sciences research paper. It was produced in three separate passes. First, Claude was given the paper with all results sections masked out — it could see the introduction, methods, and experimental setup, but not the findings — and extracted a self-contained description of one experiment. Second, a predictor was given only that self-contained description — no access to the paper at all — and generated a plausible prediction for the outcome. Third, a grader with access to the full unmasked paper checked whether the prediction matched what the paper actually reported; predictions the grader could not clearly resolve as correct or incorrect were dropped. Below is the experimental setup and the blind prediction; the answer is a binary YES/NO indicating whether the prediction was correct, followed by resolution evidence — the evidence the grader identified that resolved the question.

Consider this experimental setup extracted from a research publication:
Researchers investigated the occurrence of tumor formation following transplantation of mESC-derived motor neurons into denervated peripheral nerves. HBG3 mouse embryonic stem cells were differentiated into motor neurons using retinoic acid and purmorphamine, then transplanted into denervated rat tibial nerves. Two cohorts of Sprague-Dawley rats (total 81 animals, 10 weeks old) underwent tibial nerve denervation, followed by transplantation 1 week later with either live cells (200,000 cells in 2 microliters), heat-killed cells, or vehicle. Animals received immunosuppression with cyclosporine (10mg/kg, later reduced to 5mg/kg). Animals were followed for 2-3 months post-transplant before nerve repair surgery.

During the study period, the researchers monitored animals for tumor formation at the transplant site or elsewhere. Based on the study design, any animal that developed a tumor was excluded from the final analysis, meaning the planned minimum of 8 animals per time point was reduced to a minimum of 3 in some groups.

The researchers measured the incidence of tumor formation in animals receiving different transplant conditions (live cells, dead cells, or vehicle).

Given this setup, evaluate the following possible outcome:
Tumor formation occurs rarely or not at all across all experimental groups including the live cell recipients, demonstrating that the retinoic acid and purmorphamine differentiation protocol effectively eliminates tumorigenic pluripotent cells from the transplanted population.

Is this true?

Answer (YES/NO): NO